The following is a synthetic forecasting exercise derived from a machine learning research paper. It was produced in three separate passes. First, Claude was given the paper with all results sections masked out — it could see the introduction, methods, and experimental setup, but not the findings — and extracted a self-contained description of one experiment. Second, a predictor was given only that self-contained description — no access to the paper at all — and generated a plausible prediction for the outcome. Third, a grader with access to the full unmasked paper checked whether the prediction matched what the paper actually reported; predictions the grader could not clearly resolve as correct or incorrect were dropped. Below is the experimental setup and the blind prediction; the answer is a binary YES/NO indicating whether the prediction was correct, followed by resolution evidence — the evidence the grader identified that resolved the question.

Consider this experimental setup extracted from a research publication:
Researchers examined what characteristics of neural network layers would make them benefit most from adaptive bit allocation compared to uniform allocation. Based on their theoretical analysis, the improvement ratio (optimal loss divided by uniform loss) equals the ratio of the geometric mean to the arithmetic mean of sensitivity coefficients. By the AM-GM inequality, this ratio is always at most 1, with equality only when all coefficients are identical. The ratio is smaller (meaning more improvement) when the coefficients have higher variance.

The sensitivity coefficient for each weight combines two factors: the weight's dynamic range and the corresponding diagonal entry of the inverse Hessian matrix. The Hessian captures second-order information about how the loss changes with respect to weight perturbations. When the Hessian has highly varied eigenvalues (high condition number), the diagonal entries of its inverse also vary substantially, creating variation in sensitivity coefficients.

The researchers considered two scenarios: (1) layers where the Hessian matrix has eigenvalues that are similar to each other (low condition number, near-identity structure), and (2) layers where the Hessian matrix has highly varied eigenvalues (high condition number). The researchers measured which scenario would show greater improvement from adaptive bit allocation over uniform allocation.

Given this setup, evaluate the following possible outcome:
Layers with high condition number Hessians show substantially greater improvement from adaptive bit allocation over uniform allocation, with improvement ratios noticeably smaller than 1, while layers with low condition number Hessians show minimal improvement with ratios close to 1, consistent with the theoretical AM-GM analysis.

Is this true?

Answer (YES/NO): YES